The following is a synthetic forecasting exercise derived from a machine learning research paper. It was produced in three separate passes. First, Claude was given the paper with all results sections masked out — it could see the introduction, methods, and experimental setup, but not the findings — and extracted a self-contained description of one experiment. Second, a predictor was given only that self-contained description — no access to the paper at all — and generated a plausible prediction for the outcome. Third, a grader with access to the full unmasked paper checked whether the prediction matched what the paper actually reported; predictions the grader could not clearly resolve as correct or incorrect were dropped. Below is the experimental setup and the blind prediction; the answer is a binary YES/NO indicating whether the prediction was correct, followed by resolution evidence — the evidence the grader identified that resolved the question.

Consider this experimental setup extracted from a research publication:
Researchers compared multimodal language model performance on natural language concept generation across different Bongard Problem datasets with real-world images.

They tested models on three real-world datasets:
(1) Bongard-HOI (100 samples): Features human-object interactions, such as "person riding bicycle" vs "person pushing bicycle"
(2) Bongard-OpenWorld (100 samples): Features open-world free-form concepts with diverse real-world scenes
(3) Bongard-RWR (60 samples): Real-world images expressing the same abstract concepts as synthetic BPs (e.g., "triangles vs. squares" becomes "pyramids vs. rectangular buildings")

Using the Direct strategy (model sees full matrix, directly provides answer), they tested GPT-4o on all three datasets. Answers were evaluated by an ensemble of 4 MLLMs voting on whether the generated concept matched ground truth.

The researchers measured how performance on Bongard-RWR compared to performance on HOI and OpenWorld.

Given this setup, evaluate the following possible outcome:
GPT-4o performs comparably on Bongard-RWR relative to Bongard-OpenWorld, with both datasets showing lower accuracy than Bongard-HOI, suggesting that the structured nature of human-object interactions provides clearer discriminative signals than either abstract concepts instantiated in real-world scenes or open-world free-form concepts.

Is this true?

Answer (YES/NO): NO